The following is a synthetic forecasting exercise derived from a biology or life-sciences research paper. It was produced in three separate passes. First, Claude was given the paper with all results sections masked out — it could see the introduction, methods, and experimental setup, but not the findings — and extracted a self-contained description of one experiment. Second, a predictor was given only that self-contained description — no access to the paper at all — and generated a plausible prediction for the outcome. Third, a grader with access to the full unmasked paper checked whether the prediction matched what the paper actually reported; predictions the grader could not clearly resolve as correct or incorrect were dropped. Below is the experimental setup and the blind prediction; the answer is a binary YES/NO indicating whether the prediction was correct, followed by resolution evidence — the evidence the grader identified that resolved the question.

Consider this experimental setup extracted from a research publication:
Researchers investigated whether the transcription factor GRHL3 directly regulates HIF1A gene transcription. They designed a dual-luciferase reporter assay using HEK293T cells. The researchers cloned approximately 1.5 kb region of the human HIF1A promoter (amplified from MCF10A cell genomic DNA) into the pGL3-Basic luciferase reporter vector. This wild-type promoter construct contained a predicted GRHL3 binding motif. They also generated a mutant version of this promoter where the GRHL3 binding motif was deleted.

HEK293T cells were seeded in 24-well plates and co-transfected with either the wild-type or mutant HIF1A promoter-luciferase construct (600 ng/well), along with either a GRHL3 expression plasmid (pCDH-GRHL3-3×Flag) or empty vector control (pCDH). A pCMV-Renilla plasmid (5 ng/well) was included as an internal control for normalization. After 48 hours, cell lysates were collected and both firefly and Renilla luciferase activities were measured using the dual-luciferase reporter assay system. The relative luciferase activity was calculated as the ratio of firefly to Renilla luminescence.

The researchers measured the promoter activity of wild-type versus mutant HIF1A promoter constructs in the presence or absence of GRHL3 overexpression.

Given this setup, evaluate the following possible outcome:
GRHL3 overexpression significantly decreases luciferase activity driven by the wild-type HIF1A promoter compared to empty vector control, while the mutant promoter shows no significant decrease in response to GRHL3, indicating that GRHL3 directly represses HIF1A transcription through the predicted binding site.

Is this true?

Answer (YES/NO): NO